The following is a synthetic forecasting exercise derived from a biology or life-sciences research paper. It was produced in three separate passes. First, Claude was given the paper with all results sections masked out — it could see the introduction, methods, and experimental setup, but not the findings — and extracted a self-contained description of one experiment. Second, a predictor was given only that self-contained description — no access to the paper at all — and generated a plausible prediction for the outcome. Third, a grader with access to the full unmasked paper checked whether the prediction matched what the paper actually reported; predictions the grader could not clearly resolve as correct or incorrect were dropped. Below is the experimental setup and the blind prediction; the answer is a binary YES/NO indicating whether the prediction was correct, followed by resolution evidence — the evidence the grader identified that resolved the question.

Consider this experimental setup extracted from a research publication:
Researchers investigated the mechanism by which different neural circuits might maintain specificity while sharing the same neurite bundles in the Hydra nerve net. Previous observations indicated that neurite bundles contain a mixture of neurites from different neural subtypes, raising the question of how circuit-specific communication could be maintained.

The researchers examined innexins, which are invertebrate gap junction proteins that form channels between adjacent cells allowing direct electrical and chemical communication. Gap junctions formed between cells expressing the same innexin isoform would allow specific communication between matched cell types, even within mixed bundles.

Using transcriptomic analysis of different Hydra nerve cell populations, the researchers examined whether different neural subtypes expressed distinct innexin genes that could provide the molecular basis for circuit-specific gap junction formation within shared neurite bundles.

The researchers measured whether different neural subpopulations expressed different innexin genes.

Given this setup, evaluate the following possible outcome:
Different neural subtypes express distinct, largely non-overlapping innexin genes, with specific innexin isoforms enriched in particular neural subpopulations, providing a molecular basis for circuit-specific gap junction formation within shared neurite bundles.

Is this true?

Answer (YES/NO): YES